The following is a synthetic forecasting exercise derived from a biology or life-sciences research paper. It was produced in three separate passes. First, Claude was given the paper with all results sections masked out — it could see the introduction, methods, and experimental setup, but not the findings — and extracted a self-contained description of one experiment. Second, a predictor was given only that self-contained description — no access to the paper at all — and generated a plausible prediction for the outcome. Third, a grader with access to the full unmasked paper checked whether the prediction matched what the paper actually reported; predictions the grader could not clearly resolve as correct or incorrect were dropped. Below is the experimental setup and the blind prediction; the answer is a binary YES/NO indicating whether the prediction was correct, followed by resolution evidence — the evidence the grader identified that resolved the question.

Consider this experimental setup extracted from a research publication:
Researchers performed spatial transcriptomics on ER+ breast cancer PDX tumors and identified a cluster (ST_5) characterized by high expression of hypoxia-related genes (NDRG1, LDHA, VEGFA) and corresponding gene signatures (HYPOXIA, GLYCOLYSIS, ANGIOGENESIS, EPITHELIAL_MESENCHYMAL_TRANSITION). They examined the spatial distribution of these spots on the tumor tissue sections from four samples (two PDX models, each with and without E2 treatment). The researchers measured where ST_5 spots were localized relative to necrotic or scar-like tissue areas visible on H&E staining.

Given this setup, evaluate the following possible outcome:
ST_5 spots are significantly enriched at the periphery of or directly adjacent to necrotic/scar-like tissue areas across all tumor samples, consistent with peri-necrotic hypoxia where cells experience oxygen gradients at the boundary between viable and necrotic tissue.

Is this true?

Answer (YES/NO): YES